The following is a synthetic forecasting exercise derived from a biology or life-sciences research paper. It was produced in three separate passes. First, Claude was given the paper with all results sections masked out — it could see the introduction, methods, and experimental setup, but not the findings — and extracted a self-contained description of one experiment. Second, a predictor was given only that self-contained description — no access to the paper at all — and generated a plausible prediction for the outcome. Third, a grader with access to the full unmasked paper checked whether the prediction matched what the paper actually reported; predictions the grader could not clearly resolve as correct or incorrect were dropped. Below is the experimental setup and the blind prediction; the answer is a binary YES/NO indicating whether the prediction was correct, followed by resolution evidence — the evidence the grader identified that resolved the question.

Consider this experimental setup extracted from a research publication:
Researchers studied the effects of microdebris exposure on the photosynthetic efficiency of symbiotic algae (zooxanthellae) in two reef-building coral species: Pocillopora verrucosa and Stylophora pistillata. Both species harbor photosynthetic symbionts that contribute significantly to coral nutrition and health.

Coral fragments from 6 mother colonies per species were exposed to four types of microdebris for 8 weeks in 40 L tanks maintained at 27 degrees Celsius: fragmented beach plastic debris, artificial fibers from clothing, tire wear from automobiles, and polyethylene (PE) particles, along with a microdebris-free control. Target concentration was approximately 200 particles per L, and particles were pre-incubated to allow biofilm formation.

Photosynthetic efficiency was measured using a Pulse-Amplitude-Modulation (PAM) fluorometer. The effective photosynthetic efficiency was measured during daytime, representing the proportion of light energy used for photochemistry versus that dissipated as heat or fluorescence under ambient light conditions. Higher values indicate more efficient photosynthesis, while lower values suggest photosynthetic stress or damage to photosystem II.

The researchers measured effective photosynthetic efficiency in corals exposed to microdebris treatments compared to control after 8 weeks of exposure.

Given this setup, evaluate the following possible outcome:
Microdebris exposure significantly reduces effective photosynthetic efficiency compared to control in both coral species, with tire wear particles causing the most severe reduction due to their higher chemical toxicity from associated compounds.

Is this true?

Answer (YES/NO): NO